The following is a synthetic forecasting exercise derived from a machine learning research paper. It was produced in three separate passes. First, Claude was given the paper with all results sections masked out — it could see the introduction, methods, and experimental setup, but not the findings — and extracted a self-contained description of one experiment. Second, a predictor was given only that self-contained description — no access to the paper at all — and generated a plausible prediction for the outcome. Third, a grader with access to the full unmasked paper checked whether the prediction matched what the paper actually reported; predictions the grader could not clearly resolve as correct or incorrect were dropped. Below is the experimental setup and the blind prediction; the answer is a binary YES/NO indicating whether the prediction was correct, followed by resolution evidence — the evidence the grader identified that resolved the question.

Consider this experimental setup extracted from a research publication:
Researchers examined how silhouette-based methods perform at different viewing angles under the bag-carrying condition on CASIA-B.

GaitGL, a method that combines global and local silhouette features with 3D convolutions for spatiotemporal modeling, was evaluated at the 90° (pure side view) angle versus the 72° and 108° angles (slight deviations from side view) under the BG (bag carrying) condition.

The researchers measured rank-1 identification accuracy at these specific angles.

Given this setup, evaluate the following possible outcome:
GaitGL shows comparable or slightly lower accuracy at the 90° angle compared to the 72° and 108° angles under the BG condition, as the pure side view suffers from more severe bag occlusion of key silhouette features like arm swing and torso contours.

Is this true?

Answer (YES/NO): YES